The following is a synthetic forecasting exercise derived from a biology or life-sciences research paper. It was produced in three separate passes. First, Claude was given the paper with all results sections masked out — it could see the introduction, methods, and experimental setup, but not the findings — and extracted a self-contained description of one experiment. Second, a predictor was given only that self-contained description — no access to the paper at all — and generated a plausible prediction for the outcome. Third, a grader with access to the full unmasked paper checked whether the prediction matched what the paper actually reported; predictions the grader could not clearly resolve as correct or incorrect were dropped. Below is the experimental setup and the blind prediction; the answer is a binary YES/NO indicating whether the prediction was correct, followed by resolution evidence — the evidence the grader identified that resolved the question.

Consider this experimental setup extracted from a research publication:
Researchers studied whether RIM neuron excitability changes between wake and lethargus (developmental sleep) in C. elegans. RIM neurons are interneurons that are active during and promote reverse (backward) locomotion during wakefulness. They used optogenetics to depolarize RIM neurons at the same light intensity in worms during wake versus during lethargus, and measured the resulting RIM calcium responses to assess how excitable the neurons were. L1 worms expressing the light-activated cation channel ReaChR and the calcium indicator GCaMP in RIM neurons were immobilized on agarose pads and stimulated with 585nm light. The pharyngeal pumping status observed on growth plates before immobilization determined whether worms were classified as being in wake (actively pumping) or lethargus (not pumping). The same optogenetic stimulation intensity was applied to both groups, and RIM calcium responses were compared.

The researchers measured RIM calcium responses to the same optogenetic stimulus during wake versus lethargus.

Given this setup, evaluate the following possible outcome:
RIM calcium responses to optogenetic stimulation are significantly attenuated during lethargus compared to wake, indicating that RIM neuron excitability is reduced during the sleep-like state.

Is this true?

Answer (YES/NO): YES